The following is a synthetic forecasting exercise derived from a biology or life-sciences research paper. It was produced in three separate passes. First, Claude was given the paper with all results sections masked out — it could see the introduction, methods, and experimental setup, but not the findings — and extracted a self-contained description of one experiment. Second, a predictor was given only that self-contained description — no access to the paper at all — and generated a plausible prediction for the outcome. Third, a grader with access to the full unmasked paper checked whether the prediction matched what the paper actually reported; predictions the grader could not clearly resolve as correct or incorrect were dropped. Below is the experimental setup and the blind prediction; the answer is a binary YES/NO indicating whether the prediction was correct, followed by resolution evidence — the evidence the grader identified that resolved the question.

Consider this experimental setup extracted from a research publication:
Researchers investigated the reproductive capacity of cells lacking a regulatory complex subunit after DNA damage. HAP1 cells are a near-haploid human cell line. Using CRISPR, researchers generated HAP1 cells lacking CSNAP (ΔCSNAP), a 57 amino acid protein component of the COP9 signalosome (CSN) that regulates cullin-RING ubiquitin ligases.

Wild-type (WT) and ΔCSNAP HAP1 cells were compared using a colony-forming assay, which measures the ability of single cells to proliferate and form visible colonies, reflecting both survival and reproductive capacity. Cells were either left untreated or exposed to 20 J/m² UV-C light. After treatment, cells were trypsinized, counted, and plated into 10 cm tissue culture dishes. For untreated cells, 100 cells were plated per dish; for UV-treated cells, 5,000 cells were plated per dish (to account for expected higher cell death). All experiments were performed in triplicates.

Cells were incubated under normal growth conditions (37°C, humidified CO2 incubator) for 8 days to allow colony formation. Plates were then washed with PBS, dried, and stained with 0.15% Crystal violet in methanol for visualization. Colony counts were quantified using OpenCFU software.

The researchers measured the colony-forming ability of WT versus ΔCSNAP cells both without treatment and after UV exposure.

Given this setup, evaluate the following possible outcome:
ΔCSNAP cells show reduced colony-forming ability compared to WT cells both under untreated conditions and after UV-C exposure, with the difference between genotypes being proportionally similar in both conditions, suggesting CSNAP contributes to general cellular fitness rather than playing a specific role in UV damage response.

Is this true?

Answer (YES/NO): NO